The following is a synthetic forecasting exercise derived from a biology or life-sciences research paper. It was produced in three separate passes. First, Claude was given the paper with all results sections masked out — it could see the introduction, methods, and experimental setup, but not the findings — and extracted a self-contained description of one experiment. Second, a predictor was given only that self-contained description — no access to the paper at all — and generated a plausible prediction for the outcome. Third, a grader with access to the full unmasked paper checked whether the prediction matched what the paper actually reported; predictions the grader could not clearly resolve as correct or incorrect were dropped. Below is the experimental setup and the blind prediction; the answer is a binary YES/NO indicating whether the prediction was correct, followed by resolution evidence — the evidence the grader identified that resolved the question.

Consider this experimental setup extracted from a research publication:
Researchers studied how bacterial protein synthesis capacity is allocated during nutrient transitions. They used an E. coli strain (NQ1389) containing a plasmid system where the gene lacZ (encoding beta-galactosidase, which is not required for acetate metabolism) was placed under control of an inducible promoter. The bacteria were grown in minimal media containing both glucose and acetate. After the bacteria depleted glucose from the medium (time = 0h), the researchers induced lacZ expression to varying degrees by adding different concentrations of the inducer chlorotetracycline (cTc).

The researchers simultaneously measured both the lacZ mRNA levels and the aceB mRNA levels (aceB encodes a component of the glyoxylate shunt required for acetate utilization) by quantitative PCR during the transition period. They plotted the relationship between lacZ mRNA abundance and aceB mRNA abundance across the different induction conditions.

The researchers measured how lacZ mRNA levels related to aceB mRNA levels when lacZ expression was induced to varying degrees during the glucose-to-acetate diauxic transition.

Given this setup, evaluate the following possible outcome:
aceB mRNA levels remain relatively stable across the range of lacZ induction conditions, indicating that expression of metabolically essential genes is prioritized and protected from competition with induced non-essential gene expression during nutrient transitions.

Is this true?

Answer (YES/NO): NO